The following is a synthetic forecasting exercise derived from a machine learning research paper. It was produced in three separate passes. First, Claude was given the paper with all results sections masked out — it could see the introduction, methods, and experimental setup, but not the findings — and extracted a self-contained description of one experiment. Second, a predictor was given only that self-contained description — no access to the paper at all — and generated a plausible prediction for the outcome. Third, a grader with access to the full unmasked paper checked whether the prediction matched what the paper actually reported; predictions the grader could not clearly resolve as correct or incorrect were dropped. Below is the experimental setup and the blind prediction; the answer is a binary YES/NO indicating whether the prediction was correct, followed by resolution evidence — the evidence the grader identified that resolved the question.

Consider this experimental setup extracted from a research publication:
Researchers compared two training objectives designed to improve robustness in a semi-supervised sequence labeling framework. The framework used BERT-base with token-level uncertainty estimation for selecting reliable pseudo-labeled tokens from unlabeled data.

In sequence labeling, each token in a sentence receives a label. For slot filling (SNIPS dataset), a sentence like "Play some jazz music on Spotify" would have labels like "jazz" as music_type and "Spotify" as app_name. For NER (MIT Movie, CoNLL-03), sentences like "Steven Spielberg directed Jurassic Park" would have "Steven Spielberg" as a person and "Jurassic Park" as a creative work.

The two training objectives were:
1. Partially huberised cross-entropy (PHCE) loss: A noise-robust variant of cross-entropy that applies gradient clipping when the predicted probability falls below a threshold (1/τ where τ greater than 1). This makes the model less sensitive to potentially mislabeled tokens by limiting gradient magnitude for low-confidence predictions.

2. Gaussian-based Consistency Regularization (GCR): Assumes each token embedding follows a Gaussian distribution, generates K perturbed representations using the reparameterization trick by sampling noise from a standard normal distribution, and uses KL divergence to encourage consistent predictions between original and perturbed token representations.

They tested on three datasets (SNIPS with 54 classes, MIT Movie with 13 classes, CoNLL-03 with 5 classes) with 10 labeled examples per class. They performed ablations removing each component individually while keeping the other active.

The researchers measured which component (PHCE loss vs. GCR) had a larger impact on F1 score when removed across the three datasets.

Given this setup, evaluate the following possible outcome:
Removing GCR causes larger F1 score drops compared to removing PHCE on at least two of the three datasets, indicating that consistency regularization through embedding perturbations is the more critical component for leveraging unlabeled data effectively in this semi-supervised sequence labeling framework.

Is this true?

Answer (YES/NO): YES